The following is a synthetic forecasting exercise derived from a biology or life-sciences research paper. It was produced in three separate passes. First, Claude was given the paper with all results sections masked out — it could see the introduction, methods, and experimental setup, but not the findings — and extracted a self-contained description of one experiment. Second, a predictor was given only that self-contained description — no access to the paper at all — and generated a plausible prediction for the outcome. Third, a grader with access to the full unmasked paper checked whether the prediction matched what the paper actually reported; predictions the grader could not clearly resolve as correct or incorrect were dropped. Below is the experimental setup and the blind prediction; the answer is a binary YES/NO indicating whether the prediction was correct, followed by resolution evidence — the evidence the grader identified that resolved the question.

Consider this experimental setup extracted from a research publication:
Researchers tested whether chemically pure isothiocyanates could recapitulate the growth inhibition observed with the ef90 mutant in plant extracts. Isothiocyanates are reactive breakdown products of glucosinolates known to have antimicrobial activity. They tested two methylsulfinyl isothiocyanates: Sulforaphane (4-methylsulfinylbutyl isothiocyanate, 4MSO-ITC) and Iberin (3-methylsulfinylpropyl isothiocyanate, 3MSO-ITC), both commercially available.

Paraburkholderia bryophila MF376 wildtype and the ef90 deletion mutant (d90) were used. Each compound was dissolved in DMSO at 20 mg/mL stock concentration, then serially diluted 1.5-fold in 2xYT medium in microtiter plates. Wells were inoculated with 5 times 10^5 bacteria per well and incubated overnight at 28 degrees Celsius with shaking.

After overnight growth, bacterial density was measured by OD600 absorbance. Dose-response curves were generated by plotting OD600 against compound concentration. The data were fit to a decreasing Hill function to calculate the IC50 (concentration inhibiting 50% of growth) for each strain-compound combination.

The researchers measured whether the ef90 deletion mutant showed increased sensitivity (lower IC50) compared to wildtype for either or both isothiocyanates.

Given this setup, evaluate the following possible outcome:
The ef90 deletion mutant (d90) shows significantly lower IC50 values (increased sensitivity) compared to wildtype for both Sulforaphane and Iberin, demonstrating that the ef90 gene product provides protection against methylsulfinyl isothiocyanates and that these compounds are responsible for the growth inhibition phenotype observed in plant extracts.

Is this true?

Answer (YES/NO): YES